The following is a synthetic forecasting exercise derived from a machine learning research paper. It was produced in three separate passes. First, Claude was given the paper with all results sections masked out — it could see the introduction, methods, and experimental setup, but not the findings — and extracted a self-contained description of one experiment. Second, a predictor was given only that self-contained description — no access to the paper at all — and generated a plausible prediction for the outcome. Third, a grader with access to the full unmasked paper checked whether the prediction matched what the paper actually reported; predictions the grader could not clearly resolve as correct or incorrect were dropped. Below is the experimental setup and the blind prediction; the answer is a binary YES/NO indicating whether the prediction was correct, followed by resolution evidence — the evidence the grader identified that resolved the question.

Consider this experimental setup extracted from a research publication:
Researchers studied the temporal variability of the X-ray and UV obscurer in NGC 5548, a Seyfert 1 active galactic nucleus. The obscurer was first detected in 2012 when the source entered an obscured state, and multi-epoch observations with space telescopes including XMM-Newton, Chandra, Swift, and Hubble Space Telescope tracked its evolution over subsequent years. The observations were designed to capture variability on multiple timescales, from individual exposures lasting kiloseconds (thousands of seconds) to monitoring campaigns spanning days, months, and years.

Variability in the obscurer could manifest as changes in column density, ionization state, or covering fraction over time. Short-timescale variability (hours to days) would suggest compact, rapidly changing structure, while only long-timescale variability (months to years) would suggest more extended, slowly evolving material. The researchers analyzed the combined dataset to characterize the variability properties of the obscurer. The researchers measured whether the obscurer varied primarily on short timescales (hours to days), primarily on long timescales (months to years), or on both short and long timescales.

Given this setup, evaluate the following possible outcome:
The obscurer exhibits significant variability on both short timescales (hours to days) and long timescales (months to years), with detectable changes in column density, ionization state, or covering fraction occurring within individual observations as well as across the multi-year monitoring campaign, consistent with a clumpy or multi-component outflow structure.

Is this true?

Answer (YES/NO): YES